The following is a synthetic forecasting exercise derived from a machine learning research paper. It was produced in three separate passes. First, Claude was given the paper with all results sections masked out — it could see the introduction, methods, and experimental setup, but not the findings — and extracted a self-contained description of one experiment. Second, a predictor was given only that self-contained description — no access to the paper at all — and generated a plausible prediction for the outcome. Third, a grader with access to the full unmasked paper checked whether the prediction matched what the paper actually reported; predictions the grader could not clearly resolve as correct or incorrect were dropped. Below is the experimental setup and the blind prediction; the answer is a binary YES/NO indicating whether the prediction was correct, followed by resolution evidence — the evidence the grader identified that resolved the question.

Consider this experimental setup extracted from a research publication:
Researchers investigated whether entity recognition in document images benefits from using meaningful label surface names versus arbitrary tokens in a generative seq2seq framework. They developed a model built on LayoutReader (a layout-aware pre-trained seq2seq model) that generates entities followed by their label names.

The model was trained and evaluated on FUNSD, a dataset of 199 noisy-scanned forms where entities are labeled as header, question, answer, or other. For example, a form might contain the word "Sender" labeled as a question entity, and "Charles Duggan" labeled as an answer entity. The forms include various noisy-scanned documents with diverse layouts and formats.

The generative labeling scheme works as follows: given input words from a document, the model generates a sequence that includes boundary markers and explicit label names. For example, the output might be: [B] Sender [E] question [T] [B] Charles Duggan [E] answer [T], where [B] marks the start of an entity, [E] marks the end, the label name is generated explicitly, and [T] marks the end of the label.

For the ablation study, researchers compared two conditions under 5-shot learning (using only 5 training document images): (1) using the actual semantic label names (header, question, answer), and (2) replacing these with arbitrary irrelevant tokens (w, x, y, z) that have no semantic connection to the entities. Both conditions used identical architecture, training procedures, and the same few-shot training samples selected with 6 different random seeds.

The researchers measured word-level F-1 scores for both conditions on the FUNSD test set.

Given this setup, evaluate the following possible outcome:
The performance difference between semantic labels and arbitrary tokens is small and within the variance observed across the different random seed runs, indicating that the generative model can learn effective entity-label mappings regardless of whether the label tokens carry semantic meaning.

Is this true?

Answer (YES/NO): NO